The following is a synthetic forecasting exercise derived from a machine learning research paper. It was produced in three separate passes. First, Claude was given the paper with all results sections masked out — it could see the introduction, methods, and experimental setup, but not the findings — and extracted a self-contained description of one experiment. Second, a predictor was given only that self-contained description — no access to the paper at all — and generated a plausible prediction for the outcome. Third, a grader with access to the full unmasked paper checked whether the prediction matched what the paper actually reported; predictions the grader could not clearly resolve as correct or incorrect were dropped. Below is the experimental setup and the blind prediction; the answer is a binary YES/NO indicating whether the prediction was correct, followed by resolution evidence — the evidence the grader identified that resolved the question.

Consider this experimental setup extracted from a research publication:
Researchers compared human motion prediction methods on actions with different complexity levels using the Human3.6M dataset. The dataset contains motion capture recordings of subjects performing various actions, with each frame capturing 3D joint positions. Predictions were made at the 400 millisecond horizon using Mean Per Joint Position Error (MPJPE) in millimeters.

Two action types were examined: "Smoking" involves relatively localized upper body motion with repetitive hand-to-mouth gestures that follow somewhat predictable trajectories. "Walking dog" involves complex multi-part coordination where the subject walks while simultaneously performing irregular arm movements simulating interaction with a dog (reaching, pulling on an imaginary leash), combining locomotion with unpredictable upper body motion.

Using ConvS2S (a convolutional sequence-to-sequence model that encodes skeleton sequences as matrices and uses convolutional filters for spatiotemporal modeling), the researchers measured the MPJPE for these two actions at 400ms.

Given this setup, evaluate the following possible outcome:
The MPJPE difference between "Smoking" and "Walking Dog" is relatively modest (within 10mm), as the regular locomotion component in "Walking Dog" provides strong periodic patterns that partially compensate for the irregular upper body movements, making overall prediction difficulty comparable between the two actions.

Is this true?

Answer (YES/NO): NO